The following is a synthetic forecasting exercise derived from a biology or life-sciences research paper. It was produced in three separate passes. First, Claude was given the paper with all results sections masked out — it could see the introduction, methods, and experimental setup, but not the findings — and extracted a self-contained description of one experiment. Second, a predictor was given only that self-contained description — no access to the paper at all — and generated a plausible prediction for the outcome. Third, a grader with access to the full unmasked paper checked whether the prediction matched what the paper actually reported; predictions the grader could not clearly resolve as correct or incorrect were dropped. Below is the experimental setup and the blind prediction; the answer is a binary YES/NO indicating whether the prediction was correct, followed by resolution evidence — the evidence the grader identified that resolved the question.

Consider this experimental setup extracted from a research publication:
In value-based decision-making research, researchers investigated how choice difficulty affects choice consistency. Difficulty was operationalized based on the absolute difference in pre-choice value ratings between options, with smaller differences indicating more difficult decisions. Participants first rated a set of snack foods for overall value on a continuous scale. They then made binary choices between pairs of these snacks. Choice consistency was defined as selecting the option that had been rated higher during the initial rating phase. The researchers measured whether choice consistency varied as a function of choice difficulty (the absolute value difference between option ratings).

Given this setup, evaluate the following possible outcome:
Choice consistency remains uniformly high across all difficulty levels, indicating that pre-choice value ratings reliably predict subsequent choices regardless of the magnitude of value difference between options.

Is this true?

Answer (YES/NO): NO